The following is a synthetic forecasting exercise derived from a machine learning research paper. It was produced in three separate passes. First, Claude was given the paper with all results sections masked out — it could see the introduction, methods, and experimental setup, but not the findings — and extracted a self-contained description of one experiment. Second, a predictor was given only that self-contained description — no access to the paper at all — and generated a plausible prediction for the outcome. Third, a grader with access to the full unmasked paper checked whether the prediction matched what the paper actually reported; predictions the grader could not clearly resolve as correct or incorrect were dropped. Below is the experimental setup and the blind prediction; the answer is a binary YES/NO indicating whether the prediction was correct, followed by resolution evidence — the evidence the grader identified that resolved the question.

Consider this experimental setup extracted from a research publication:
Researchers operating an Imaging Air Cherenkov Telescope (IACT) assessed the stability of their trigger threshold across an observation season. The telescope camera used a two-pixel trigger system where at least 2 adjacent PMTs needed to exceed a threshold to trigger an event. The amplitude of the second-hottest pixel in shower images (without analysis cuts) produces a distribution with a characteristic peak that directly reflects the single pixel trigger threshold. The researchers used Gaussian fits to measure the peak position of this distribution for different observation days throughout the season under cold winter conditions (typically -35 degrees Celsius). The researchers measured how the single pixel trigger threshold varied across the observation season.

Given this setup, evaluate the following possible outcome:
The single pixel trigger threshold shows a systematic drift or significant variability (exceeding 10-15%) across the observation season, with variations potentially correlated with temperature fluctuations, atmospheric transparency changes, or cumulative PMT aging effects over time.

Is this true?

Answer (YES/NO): NO